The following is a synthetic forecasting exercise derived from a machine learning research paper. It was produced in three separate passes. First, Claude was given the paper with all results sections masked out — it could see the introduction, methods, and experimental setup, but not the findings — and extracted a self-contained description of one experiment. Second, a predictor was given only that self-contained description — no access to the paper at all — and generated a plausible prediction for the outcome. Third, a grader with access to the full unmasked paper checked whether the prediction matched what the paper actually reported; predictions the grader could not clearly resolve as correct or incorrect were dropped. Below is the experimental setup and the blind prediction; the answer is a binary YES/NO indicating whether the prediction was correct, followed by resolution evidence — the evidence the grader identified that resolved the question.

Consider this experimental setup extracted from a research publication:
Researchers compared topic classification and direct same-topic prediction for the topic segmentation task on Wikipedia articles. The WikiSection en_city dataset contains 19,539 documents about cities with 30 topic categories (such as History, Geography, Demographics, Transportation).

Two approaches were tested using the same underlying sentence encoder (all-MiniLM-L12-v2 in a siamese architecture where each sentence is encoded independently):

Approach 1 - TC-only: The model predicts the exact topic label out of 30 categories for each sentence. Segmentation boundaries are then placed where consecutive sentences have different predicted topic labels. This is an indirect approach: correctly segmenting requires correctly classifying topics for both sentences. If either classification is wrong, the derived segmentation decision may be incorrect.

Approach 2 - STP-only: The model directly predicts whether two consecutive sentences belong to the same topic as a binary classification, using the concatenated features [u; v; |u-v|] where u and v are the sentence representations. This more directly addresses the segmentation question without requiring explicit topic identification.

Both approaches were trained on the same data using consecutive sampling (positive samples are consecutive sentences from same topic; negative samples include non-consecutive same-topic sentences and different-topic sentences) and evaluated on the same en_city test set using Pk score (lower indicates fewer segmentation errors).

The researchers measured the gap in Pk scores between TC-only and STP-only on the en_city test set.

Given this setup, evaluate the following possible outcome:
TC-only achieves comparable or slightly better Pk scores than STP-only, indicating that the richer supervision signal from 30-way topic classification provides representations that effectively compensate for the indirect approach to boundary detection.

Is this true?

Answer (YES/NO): NO